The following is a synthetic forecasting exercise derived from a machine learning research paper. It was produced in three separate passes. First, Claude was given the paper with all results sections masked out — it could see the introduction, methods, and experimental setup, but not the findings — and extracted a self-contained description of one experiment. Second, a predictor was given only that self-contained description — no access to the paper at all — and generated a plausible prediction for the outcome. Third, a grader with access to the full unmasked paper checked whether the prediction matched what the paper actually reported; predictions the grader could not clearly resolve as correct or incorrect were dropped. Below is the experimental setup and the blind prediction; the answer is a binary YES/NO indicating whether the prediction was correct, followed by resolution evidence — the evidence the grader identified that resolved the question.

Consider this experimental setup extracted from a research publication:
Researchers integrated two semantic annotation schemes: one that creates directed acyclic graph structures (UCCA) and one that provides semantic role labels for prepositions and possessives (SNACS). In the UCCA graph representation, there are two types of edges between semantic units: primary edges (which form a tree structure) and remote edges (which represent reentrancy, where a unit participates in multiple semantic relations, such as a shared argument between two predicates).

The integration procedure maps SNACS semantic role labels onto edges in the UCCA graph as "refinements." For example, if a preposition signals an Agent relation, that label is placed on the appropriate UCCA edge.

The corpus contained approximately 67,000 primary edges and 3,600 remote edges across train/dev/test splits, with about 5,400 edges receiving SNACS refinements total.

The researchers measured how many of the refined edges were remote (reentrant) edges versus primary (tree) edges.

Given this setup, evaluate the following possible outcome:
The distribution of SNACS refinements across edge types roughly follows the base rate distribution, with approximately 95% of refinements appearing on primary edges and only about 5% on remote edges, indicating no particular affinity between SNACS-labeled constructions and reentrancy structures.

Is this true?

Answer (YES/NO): NO